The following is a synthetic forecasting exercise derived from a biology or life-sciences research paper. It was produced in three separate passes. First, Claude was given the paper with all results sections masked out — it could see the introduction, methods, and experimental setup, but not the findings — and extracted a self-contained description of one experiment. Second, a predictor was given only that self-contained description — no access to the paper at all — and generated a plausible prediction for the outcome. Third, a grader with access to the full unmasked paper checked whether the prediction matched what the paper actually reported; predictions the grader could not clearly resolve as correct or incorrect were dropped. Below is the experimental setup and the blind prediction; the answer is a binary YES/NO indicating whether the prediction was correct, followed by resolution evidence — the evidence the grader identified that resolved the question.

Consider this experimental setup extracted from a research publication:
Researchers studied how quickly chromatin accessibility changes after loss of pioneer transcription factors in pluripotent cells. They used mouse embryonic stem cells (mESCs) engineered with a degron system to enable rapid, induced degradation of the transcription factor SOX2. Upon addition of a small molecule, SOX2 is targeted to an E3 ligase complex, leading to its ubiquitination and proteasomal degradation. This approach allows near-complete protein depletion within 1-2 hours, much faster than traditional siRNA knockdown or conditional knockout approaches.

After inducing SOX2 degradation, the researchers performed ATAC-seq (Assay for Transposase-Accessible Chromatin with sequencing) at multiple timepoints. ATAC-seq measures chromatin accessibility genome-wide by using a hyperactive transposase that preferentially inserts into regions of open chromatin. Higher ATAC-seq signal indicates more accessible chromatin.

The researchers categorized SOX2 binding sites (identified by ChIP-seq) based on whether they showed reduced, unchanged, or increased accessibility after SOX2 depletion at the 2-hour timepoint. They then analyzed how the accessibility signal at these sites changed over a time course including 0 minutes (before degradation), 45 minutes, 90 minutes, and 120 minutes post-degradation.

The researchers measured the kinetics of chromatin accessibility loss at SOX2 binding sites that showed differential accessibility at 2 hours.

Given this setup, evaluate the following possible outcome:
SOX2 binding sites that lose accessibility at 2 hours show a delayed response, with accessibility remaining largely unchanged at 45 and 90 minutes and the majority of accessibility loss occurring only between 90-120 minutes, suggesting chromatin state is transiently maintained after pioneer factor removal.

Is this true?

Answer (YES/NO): NO